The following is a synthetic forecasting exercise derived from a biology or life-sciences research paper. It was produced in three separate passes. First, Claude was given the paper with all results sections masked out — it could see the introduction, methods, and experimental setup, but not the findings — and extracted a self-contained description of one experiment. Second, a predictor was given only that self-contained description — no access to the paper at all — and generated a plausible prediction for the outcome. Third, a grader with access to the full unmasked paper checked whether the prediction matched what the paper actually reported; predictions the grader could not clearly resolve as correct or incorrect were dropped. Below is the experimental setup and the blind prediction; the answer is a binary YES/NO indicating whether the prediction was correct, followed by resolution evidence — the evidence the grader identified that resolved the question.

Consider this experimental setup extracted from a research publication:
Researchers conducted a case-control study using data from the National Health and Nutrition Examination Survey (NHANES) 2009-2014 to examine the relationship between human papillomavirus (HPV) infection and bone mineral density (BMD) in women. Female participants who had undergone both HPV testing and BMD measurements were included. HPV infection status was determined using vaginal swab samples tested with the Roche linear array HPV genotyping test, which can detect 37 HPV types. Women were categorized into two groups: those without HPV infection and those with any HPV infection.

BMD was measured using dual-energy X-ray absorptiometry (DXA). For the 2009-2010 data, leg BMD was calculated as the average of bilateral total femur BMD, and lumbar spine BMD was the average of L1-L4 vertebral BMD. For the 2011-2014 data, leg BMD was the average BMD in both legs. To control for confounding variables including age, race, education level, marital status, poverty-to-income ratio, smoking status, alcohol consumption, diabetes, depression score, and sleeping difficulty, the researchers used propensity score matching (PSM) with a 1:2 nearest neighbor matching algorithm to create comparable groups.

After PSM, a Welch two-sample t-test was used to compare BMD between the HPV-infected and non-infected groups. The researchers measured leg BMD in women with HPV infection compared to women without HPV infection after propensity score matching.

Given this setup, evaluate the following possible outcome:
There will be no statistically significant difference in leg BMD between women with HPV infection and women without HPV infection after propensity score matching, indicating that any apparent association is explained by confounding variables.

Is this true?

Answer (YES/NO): NO